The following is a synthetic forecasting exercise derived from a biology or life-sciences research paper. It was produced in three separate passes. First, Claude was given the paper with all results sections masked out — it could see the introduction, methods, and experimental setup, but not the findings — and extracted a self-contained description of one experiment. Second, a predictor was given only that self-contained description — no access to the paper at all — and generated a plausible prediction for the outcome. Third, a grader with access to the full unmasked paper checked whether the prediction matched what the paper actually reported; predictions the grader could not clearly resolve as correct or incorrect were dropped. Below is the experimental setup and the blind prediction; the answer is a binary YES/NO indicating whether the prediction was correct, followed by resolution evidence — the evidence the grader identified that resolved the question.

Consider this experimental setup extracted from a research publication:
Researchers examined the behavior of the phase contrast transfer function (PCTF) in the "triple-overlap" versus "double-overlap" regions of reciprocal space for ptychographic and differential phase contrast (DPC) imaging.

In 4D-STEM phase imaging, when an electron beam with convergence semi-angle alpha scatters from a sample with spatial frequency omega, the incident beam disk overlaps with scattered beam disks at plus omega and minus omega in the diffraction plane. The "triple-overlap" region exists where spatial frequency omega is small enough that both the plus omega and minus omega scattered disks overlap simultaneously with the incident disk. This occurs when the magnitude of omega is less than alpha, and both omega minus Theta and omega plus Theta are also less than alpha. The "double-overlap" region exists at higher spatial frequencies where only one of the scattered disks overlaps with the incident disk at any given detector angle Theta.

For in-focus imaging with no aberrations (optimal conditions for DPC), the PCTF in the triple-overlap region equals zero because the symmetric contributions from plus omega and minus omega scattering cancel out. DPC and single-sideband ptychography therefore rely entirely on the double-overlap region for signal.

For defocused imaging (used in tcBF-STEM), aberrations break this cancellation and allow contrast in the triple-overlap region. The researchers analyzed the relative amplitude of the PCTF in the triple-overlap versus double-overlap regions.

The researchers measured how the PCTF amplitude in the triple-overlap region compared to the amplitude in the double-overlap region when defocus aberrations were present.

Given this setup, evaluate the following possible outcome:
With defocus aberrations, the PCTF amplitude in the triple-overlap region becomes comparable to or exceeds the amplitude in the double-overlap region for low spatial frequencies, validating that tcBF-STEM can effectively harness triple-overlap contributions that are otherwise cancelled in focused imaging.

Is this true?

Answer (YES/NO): YES